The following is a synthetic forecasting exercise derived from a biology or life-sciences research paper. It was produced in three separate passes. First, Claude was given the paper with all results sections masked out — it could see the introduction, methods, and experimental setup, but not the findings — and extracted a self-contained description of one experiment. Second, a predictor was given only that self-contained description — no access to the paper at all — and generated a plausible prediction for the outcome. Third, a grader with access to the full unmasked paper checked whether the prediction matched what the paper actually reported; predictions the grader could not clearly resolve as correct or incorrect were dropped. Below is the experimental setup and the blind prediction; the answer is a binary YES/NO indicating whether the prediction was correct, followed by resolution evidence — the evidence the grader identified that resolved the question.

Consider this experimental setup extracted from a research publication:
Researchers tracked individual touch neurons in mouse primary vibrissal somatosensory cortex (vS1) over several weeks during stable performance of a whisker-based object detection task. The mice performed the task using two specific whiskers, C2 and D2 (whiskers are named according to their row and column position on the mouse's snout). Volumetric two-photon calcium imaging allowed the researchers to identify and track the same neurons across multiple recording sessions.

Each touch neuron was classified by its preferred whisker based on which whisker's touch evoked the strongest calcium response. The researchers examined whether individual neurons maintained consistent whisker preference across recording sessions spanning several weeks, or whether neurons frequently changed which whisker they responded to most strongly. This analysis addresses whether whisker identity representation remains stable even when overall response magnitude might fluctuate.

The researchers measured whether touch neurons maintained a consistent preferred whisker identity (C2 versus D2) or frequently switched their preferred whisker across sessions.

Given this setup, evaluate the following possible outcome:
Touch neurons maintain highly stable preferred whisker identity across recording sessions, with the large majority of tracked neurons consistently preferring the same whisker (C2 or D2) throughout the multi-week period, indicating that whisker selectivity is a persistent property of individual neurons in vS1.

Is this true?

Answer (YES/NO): YES